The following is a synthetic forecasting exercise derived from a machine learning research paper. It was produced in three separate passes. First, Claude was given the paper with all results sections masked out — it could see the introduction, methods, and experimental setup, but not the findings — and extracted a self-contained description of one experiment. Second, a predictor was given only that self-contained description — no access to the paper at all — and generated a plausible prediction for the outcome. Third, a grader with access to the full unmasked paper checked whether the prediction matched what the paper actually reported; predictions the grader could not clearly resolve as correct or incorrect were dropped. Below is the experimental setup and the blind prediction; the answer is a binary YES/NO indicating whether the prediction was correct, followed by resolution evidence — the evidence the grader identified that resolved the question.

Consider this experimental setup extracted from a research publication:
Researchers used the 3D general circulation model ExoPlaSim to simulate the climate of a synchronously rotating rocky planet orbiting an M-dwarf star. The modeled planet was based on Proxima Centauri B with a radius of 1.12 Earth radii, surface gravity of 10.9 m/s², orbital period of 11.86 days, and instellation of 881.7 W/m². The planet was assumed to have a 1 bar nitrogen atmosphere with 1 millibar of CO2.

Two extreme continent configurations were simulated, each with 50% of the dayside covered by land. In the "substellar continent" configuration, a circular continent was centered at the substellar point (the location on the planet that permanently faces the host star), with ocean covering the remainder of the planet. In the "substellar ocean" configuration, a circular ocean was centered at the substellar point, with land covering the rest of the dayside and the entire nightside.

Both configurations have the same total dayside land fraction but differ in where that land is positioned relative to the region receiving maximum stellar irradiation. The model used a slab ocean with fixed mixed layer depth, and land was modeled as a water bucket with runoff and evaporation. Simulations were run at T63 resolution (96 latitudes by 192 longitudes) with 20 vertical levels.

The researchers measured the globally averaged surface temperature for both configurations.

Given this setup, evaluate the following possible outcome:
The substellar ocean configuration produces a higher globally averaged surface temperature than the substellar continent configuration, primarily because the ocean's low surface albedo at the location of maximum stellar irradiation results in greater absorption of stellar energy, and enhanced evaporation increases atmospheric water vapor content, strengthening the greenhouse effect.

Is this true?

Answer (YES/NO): YES